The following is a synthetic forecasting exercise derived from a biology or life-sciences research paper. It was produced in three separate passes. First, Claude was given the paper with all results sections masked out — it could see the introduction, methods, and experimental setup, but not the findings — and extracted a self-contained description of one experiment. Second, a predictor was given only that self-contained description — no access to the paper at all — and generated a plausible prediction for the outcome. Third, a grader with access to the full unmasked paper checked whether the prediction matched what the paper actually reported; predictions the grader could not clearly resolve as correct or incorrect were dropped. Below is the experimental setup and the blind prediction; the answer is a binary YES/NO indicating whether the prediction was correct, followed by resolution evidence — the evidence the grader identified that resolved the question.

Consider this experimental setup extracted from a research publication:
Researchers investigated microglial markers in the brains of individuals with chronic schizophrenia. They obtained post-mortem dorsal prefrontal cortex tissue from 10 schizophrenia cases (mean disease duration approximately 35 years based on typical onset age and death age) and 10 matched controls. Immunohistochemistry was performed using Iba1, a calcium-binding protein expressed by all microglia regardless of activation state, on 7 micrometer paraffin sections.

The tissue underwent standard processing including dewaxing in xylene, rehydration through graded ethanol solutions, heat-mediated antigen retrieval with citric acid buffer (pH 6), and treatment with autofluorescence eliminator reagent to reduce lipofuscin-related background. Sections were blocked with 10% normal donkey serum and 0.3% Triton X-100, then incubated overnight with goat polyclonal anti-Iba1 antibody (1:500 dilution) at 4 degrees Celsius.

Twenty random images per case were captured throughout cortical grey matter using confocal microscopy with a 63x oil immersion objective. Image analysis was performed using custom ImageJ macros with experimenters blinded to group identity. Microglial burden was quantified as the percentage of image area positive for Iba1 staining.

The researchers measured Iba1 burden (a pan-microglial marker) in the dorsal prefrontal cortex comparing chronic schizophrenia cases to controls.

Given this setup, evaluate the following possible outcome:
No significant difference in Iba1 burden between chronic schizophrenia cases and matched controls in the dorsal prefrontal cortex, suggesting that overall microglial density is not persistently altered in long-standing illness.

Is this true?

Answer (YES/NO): YES